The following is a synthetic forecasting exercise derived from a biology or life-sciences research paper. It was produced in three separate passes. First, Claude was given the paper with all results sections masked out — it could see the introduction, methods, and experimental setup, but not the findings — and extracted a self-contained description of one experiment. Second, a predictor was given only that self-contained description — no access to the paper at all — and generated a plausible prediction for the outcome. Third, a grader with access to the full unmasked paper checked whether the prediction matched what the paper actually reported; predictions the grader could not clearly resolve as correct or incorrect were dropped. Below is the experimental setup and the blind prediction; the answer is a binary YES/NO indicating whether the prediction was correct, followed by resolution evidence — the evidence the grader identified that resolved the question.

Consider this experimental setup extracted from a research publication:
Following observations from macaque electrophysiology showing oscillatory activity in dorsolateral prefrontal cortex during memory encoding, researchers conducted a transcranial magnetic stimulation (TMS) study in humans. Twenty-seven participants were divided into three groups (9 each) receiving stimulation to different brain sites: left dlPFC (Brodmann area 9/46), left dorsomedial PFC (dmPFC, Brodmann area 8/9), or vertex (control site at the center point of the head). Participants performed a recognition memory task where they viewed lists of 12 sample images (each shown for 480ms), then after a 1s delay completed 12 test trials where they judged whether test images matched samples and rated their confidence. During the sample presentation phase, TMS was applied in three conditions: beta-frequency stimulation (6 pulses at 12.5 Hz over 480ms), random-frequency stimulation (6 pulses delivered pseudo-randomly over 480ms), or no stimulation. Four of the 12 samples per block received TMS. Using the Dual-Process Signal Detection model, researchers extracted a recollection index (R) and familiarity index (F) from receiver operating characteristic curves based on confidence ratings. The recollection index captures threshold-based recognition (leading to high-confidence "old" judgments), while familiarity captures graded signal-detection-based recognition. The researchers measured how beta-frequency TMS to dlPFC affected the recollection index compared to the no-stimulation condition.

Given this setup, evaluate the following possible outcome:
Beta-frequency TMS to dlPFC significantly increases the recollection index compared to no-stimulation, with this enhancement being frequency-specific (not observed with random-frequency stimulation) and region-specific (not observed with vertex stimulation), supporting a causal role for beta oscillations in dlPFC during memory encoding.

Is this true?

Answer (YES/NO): NO